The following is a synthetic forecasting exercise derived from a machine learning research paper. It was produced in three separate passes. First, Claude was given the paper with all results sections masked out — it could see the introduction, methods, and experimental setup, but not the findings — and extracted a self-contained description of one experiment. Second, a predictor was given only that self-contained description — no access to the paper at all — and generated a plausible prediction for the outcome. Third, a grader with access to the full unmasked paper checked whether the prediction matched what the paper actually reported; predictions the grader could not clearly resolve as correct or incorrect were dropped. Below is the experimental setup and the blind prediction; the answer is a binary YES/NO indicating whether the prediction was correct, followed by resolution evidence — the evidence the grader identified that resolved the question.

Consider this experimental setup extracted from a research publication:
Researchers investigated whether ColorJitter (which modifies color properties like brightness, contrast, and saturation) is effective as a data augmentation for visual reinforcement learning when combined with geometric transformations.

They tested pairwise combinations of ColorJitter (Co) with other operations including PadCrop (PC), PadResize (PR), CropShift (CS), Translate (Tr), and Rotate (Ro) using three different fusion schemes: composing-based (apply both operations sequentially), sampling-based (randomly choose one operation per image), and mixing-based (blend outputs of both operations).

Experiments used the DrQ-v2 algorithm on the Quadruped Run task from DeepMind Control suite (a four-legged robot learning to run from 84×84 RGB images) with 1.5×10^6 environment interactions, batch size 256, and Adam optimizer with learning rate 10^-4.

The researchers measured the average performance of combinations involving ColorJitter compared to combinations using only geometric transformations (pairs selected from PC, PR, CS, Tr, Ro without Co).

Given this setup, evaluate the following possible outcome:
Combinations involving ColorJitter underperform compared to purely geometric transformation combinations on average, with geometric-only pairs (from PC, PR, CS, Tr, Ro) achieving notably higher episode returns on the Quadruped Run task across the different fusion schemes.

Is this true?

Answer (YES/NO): YES